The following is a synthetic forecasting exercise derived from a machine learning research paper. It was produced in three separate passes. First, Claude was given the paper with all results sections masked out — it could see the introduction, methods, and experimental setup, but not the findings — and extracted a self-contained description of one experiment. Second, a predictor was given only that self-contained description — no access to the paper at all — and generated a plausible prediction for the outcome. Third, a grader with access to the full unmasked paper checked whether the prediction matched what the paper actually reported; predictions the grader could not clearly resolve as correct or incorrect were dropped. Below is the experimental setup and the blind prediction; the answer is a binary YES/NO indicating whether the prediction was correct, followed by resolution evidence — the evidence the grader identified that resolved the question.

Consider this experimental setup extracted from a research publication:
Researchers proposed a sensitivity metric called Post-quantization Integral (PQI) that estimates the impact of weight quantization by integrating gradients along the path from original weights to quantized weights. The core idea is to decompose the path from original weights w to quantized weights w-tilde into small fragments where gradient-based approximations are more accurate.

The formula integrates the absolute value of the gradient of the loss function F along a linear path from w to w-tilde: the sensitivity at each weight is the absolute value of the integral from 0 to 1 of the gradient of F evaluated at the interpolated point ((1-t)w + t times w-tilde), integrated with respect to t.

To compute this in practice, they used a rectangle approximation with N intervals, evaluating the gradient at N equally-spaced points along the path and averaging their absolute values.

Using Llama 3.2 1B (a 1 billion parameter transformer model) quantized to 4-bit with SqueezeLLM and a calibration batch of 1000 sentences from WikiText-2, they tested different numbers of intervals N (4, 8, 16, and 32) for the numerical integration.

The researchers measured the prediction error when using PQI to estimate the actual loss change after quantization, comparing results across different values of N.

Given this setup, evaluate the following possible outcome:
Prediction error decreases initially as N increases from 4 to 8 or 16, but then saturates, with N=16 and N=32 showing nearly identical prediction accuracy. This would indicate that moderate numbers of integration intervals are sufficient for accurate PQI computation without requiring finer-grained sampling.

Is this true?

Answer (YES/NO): NO